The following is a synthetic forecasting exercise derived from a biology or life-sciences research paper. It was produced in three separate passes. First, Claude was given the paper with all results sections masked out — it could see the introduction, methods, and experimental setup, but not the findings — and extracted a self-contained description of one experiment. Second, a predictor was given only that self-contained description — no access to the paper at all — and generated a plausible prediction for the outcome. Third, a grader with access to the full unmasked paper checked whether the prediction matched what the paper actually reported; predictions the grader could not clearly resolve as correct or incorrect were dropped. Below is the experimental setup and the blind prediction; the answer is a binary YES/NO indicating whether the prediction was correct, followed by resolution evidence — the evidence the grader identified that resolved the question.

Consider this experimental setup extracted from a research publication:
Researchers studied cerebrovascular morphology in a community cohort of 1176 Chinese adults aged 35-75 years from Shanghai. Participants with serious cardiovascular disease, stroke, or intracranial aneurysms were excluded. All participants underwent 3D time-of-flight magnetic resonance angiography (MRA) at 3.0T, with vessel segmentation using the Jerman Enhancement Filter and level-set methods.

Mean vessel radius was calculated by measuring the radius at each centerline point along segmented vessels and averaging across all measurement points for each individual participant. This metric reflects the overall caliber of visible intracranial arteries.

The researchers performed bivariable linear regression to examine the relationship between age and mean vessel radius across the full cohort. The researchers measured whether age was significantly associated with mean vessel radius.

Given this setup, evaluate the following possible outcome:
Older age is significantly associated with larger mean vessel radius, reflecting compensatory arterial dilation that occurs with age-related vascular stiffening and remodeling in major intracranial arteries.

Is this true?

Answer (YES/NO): YES